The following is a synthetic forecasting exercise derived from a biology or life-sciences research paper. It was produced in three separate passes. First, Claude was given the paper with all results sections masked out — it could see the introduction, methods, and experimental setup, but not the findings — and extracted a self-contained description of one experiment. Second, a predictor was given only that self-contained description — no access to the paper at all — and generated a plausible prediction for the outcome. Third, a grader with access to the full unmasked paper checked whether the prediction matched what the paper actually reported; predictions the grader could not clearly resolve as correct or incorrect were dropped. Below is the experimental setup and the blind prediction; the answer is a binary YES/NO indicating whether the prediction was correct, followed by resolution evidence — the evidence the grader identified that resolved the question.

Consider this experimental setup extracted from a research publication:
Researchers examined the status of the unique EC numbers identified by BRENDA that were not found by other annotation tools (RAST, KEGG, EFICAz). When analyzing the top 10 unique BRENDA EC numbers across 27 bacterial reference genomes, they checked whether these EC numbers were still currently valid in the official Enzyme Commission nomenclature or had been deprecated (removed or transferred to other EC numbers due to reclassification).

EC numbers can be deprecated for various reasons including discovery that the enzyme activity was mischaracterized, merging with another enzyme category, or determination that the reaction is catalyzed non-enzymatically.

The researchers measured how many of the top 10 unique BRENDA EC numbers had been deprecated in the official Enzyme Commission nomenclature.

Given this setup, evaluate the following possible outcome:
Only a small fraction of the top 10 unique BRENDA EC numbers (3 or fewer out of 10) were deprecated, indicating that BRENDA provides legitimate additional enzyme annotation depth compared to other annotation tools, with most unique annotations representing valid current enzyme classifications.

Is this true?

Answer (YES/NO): YES